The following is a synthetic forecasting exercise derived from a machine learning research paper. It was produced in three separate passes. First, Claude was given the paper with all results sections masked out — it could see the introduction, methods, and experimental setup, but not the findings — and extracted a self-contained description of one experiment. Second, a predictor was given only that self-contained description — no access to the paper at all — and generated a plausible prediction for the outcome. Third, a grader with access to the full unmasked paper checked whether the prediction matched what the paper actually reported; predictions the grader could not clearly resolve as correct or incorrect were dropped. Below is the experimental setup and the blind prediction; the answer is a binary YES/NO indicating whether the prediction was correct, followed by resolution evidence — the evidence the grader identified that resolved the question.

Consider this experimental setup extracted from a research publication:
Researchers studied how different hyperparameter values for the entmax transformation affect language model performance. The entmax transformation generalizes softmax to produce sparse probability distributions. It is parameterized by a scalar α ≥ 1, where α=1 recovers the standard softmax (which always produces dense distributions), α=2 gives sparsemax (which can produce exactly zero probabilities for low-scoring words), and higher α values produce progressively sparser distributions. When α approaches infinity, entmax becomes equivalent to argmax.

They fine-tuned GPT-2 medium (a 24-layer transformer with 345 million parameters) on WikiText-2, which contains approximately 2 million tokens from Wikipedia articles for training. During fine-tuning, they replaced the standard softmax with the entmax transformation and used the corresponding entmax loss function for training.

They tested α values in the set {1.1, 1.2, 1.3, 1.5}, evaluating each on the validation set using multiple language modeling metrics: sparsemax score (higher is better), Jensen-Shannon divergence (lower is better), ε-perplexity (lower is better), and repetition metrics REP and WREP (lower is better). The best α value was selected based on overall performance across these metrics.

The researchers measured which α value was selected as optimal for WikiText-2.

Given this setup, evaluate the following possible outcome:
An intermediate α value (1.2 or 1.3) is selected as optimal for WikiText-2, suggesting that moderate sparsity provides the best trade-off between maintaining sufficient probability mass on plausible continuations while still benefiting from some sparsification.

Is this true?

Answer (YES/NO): YES